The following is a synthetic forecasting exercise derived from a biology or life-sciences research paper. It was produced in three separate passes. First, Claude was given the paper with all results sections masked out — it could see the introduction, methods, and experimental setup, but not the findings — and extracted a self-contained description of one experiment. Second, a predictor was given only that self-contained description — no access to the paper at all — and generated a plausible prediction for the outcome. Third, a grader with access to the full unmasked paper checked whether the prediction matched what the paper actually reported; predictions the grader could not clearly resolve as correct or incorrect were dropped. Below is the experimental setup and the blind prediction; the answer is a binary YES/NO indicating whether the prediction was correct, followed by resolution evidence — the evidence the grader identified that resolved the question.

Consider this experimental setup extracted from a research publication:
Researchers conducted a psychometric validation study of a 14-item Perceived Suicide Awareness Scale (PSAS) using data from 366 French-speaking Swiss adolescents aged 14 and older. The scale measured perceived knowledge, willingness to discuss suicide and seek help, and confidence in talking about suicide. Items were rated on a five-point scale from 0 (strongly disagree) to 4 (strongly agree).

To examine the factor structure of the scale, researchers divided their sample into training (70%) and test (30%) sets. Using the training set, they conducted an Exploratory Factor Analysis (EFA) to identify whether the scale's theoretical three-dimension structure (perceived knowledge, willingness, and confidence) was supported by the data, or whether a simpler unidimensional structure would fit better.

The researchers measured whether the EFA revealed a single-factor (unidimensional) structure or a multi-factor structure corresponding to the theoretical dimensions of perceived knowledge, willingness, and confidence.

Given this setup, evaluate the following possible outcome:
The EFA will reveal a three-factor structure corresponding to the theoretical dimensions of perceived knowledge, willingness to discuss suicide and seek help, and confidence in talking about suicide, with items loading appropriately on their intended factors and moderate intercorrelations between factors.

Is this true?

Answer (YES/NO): NO